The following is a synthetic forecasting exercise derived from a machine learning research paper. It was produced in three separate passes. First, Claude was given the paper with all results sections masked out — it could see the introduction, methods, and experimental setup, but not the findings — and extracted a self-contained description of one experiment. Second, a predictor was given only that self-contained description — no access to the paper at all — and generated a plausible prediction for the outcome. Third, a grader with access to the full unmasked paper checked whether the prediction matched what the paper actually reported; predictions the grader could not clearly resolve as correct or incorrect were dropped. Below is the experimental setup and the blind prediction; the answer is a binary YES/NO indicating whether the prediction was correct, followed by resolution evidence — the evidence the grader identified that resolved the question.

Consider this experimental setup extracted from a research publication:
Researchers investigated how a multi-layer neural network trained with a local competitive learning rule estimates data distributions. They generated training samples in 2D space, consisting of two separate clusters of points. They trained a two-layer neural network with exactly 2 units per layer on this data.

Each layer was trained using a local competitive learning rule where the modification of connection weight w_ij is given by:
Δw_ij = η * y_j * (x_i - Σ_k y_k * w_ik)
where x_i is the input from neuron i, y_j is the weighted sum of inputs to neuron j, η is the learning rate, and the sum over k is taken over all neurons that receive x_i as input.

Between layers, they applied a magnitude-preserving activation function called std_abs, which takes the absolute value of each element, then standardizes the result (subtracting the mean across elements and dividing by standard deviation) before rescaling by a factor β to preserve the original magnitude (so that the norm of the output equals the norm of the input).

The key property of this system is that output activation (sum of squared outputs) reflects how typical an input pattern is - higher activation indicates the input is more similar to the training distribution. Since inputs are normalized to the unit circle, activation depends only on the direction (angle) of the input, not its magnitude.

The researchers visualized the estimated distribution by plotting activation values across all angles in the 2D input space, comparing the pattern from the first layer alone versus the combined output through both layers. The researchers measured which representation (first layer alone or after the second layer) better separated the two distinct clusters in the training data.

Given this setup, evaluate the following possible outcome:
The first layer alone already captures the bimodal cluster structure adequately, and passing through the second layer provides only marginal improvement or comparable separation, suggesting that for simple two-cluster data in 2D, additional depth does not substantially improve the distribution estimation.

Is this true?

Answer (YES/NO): NO